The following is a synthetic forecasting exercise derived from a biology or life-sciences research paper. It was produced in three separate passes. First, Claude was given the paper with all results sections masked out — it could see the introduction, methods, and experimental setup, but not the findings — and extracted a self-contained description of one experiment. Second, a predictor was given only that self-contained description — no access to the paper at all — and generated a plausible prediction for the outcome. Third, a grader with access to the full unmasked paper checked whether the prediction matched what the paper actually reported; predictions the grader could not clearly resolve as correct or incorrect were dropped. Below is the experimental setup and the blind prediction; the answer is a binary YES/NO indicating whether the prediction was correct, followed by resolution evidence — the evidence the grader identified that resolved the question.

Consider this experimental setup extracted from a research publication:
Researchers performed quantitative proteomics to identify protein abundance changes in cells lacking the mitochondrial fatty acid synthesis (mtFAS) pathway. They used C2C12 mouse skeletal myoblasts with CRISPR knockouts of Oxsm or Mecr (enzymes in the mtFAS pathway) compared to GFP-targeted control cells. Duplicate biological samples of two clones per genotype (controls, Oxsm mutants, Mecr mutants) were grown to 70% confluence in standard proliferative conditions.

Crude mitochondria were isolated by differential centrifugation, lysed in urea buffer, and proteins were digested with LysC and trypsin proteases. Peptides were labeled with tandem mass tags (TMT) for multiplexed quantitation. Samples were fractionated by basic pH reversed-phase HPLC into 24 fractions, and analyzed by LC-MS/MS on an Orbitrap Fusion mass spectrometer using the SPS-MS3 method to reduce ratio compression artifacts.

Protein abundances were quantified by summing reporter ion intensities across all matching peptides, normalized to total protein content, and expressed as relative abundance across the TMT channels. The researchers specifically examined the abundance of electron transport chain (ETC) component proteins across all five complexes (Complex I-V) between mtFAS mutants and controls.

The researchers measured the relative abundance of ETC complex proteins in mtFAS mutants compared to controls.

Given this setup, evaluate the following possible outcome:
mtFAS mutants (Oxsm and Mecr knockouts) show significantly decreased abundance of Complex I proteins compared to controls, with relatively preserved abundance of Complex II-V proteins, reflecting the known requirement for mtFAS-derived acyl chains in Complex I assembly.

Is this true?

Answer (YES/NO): NO